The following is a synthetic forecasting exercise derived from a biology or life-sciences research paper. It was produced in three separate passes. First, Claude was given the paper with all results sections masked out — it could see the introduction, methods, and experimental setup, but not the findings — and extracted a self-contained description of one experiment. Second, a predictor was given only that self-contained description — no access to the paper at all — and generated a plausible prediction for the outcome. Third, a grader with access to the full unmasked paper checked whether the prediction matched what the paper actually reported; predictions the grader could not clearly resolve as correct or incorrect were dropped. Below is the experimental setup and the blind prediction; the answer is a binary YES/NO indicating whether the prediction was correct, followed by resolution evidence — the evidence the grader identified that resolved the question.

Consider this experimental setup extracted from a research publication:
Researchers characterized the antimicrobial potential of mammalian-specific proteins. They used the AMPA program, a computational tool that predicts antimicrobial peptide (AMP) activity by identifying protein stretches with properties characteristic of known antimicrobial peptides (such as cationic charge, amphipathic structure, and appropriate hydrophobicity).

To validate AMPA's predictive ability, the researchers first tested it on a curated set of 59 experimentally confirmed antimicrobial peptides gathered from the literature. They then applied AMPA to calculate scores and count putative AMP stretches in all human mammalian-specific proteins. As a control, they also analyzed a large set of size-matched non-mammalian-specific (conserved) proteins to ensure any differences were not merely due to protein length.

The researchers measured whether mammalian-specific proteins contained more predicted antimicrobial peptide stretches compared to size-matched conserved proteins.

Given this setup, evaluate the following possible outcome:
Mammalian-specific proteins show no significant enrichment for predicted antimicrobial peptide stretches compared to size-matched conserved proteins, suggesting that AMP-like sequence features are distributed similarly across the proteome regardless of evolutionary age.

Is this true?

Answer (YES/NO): NO